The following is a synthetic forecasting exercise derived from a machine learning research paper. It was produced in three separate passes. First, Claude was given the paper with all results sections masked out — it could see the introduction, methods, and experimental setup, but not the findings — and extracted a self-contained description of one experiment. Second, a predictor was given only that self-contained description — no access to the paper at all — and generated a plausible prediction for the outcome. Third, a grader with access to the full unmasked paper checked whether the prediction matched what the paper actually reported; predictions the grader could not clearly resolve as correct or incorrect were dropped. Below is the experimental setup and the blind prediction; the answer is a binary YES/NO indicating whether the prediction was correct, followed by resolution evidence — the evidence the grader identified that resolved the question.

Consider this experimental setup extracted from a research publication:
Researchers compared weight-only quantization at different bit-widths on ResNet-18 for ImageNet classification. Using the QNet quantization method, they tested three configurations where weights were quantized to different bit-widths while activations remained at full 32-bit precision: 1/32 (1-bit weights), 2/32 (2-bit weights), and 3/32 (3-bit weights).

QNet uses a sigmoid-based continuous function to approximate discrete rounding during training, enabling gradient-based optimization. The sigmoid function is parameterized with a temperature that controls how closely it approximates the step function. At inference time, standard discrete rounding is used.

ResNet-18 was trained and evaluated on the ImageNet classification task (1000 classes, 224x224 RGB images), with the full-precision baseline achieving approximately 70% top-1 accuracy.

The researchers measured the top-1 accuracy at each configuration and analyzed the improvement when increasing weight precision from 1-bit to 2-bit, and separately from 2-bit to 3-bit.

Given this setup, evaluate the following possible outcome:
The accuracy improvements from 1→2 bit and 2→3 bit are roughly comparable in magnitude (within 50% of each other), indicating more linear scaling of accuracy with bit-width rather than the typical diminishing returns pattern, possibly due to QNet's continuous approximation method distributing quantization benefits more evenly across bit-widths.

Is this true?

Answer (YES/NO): NO